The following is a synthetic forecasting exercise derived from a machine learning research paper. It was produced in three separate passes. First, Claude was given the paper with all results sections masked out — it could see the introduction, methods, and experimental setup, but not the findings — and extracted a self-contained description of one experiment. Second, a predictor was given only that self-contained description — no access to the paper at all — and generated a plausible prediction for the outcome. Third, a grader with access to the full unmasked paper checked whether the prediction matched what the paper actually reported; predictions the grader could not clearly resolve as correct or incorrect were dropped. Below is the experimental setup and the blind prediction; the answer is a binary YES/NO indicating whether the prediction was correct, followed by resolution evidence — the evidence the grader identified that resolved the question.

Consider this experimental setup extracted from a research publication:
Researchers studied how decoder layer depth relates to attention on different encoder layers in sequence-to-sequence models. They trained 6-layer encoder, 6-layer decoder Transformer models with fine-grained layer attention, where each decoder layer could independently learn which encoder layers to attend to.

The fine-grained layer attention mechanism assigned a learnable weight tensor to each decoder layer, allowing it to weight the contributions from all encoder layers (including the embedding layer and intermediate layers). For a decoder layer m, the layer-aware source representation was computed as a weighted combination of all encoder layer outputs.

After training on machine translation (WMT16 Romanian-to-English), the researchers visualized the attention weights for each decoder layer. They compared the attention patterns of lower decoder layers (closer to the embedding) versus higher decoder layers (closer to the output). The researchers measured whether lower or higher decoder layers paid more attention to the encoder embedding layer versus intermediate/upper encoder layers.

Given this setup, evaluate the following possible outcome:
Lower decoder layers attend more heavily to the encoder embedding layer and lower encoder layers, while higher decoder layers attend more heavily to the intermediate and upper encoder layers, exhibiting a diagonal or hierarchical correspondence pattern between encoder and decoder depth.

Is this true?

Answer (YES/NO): NO